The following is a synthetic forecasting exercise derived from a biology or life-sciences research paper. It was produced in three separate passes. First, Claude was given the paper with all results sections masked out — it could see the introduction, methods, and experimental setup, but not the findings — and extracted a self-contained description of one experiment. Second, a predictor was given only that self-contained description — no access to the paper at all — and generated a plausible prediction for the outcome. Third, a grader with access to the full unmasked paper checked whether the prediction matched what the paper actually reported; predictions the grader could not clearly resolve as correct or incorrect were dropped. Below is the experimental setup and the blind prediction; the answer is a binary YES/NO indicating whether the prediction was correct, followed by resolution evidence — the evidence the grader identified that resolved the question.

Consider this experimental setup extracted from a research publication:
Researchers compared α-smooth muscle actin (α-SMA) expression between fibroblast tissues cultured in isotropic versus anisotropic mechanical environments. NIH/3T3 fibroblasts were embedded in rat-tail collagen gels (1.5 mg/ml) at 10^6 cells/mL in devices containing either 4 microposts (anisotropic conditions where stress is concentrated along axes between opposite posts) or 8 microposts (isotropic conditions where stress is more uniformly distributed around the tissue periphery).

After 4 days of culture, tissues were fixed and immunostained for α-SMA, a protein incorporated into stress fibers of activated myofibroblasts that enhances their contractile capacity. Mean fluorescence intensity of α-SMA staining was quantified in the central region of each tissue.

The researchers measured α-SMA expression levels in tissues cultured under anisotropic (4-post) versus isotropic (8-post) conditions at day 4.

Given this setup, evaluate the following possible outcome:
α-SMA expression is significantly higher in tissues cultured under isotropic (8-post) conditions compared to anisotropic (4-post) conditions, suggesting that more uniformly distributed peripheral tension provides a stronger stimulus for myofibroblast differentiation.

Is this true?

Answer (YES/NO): NO